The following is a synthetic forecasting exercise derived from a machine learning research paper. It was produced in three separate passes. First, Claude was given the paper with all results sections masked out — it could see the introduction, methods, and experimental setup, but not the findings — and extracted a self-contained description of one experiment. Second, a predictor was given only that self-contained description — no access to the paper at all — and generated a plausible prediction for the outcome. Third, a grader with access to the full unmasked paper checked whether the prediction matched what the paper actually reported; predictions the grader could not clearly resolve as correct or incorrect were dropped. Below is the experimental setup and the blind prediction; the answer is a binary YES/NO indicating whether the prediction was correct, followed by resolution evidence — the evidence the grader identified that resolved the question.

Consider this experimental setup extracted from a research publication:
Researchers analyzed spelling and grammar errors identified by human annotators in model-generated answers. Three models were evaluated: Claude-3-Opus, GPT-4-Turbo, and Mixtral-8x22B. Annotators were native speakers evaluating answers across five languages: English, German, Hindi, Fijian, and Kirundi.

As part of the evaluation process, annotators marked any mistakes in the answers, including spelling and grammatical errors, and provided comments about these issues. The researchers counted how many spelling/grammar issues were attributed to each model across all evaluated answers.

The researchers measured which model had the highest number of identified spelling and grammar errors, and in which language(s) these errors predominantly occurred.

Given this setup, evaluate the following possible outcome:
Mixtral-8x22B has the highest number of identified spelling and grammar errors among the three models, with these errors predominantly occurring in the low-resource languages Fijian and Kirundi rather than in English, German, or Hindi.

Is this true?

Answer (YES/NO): NO